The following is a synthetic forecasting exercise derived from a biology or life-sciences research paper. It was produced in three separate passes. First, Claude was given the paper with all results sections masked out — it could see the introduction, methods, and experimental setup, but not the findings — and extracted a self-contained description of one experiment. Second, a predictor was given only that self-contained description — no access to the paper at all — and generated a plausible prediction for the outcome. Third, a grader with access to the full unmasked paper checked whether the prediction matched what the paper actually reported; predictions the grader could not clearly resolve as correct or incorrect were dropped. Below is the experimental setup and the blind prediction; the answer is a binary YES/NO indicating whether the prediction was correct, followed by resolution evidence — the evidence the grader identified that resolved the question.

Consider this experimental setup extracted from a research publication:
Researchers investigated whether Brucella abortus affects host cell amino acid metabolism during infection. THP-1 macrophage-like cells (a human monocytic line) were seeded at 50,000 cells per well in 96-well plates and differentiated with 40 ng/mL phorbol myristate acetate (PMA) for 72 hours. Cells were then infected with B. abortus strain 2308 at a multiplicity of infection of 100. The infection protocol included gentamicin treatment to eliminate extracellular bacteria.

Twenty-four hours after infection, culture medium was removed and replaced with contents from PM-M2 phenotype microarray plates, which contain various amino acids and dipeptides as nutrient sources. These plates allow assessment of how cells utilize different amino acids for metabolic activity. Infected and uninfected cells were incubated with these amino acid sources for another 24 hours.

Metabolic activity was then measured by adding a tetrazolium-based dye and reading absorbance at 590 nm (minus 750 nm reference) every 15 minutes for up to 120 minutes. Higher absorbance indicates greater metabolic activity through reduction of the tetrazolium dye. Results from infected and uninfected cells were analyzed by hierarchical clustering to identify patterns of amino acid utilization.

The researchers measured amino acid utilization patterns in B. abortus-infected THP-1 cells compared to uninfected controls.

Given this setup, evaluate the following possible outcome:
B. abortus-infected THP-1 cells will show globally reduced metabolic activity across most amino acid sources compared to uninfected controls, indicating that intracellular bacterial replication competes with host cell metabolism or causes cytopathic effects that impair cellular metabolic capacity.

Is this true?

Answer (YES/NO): YES